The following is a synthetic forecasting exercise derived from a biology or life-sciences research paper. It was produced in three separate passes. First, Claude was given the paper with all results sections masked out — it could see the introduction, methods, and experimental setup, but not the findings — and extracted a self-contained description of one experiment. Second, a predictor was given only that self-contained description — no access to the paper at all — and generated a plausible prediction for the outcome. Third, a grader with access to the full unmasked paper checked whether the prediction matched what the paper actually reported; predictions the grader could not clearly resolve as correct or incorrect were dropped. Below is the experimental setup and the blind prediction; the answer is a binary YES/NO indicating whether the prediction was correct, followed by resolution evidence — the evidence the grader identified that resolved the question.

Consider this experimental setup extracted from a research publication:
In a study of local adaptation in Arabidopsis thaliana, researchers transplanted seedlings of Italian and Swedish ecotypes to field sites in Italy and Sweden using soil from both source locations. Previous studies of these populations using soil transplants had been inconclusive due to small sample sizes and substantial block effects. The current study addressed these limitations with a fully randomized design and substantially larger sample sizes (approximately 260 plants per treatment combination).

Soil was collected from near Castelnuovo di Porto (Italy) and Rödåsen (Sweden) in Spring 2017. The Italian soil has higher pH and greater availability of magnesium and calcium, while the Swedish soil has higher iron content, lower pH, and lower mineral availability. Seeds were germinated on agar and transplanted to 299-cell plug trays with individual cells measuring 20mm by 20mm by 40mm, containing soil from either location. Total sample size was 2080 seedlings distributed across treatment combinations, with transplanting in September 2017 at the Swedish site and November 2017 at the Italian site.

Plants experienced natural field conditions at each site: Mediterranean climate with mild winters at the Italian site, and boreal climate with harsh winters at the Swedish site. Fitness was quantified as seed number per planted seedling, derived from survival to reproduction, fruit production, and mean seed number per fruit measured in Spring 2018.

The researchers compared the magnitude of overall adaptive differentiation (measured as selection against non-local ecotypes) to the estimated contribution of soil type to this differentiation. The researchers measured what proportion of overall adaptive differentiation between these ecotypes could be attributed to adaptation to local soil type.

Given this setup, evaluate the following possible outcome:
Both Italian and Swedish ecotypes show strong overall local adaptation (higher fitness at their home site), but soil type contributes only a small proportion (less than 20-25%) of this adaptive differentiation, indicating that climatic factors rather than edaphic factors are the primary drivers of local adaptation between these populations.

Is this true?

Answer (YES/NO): YES